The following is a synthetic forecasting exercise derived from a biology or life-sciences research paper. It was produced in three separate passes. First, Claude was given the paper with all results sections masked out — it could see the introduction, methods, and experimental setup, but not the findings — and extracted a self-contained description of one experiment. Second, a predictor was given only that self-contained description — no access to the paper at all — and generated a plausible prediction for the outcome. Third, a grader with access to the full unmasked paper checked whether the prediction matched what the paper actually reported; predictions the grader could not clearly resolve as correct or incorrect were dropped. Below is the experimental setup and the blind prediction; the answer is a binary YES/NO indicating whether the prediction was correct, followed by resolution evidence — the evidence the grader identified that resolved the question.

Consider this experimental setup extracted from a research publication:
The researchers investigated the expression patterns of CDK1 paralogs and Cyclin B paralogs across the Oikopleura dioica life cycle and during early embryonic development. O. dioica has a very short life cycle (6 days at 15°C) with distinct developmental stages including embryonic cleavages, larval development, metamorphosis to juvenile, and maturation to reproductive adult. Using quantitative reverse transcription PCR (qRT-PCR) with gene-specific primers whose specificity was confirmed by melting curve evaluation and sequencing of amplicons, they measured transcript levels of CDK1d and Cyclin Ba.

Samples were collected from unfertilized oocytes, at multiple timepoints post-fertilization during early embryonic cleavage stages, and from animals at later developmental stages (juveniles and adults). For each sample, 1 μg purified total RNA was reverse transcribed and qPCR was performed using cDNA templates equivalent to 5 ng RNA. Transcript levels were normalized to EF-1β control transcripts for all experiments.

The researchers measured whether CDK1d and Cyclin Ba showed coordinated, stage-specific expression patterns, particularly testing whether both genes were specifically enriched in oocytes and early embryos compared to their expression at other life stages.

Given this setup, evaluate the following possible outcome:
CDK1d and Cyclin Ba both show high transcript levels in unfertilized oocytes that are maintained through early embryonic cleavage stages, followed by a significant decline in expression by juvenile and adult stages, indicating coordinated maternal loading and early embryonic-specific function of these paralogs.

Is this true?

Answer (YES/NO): NO